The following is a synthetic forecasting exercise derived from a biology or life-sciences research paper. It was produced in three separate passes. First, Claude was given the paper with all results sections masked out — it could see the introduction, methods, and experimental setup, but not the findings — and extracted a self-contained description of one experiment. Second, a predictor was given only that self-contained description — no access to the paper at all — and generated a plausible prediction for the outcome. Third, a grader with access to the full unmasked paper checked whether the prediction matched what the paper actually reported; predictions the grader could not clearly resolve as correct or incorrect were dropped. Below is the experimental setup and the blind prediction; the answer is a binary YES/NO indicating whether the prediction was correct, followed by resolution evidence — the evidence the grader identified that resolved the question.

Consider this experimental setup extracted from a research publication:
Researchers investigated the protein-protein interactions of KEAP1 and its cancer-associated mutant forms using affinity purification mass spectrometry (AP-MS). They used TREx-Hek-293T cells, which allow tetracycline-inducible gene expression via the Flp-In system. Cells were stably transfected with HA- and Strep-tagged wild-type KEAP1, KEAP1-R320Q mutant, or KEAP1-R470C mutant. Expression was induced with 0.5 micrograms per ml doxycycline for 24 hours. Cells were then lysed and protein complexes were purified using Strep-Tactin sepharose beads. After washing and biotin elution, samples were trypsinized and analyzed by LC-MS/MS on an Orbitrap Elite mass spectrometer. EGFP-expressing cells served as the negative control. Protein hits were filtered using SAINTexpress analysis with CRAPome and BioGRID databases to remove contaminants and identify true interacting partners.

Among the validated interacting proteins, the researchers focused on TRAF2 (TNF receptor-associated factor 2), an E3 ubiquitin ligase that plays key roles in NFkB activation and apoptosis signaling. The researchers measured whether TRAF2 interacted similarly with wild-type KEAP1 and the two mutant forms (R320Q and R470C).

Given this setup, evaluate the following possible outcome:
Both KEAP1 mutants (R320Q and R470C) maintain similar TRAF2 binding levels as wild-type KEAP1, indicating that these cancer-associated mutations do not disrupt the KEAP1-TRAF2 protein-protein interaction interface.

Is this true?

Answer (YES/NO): NO